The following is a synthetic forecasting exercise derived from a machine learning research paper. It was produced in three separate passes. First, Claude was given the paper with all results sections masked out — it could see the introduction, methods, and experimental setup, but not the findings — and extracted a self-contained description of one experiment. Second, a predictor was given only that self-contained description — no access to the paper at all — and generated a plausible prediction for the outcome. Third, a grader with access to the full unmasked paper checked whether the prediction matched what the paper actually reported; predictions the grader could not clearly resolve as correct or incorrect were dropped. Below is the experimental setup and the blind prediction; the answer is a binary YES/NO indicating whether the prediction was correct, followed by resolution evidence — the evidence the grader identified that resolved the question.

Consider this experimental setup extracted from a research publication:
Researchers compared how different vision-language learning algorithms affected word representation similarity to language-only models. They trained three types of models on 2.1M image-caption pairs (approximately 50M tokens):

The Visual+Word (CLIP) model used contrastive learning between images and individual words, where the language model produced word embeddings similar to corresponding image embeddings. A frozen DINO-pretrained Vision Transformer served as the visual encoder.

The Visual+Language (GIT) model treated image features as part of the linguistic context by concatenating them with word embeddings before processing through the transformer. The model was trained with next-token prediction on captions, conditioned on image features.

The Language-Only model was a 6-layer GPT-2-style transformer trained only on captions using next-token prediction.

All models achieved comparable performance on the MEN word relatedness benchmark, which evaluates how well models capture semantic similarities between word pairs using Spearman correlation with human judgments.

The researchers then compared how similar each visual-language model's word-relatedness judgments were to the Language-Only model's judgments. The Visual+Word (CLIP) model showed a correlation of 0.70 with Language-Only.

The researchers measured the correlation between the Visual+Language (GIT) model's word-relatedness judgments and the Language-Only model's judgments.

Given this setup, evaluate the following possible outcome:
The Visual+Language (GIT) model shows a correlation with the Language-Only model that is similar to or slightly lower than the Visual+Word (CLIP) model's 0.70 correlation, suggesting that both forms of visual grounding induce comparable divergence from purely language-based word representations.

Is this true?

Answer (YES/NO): NO